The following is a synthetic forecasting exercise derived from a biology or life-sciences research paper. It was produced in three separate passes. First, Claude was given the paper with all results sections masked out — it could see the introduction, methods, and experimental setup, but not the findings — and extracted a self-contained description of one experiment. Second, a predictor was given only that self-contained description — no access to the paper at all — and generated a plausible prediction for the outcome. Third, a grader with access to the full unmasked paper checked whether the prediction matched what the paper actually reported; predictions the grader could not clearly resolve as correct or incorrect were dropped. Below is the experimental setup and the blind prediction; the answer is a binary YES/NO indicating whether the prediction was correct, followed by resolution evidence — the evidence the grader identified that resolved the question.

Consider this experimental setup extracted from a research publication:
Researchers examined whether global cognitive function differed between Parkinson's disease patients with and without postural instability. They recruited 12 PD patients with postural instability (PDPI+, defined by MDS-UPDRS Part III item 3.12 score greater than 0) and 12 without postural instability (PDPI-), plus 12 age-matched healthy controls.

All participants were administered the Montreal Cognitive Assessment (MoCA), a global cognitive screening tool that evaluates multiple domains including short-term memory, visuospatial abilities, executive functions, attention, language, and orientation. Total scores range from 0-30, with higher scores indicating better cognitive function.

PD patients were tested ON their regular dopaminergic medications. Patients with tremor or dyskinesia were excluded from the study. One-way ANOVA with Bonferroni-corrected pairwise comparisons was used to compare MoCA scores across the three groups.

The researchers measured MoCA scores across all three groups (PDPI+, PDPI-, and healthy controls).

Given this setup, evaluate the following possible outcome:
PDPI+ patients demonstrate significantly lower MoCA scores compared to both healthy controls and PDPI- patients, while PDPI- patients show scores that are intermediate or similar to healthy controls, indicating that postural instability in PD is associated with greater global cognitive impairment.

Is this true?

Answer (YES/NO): YES